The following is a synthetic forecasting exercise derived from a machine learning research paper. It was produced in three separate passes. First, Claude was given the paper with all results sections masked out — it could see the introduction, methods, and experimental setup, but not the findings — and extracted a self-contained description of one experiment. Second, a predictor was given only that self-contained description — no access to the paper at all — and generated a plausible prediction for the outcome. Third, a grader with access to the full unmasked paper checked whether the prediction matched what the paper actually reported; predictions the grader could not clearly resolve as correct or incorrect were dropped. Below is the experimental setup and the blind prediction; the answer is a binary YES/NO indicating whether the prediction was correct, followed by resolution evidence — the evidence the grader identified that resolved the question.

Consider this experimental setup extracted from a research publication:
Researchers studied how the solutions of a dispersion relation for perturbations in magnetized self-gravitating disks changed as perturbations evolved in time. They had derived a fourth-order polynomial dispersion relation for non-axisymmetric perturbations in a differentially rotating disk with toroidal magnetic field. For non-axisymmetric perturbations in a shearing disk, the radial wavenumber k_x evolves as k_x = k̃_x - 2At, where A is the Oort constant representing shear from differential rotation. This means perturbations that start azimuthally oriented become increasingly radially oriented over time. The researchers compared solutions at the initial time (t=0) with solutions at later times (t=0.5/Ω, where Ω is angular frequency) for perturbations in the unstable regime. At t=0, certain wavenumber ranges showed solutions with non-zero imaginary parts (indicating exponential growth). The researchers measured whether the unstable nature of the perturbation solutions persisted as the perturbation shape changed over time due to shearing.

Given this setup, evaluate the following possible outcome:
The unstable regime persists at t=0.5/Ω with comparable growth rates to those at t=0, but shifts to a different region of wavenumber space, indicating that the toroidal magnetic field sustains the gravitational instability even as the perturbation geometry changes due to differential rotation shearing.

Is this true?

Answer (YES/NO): NO